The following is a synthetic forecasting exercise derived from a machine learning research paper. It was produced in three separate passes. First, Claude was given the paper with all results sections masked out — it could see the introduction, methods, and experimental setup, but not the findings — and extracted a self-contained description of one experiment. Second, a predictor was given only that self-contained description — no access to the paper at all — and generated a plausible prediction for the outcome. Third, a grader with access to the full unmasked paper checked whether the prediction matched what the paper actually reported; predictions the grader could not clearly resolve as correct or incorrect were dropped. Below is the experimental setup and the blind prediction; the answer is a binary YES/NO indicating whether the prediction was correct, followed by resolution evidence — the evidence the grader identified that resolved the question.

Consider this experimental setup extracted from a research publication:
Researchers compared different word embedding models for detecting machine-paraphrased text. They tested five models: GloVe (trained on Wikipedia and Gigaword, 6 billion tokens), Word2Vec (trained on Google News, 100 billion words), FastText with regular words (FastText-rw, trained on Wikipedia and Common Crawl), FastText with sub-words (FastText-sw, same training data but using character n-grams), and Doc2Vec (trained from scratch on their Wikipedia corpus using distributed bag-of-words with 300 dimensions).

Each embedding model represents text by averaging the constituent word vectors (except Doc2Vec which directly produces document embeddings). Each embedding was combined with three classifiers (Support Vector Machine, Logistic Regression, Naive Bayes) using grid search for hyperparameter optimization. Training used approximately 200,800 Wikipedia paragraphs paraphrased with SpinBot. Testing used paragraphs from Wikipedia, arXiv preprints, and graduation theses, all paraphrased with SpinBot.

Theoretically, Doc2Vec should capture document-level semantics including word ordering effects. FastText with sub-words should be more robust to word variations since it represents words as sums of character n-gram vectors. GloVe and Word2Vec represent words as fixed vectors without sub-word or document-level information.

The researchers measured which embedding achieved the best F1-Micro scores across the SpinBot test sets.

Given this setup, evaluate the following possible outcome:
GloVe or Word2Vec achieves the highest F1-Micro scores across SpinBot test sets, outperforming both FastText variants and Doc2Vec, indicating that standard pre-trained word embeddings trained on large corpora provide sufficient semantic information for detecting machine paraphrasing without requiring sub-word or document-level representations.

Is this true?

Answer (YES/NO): YES